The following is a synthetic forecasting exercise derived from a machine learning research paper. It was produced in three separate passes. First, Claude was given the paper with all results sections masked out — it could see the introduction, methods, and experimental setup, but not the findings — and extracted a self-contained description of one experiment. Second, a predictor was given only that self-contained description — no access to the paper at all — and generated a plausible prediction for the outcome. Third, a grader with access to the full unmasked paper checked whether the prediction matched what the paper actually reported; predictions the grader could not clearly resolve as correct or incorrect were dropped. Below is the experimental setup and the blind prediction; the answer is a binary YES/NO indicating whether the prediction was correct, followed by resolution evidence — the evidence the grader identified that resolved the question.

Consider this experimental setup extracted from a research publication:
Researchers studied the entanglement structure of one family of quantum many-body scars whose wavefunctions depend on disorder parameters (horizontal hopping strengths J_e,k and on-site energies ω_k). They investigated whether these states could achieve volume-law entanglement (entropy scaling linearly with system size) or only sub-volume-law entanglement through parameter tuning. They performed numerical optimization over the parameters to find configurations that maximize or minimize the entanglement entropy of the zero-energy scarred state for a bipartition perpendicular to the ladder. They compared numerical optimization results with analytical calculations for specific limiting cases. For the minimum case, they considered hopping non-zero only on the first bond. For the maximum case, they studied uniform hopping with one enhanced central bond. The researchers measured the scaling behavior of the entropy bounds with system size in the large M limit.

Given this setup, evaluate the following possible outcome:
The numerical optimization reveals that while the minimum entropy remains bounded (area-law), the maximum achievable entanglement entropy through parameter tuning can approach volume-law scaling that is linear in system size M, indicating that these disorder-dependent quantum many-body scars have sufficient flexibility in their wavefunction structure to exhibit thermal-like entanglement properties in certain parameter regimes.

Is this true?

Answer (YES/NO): NO